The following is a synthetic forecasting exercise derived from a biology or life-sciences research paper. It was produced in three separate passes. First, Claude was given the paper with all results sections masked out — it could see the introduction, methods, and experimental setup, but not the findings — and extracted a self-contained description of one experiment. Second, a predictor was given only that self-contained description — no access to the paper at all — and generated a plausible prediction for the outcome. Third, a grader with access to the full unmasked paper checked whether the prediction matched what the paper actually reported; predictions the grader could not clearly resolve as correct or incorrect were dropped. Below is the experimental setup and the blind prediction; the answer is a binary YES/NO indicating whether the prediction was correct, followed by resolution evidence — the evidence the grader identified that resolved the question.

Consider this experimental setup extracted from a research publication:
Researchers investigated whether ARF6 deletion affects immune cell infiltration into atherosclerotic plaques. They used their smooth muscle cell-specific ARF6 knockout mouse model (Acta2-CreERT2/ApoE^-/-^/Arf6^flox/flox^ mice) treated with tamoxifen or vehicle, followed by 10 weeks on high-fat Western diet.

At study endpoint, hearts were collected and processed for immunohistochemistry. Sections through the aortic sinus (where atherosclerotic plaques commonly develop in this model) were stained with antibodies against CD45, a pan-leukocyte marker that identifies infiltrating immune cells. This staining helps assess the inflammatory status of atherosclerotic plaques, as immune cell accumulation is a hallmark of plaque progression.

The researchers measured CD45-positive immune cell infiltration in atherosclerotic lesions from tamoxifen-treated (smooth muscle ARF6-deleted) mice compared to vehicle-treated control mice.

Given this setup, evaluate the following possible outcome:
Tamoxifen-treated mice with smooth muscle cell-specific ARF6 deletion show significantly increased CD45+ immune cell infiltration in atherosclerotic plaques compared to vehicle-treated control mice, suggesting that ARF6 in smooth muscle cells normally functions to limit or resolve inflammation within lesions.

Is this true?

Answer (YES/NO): NO